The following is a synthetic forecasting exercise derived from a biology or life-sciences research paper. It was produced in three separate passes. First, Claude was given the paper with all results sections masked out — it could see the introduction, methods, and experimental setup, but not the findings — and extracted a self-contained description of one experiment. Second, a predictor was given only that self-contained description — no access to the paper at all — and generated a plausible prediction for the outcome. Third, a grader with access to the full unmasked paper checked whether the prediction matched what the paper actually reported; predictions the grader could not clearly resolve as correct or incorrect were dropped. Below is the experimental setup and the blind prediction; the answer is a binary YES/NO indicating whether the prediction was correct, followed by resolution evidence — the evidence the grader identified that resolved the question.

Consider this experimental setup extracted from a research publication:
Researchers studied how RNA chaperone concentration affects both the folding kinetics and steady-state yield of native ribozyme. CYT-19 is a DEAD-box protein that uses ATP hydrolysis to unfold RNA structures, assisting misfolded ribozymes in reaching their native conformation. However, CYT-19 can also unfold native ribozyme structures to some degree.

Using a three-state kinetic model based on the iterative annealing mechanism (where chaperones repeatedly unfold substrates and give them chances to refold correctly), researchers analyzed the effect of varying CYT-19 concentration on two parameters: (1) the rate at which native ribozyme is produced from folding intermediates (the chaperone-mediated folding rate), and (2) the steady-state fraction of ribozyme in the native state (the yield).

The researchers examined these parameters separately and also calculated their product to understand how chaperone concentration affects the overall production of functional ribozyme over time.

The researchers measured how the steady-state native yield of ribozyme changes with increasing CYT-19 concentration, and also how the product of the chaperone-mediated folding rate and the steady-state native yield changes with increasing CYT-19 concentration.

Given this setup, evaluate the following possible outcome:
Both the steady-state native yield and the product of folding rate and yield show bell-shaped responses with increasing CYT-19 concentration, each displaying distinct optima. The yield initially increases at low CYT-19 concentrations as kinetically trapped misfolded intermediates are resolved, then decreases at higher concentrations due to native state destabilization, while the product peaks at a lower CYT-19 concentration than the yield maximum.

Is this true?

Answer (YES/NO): NO